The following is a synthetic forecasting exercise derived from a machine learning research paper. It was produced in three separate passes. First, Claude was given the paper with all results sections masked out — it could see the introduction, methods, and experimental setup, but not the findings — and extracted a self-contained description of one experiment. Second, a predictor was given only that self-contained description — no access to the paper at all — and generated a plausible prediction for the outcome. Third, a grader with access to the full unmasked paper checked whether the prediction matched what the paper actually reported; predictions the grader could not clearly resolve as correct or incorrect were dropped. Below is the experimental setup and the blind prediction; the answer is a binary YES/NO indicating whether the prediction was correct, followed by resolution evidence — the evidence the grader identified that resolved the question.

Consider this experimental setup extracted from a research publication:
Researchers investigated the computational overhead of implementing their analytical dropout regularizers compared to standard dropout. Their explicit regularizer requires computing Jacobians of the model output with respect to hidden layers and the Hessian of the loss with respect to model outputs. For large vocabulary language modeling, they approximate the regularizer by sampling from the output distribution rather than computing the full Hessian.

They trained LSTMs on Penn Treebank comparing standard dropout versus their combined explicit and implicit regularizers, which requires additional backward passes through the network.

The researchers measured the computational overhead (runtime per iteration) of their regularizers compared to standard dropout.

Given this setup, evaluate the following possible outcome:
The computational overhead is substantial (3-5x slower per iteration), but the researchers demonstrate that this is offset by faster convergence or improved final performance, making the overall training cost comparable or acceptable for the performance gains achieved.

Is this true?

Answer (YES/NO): NO